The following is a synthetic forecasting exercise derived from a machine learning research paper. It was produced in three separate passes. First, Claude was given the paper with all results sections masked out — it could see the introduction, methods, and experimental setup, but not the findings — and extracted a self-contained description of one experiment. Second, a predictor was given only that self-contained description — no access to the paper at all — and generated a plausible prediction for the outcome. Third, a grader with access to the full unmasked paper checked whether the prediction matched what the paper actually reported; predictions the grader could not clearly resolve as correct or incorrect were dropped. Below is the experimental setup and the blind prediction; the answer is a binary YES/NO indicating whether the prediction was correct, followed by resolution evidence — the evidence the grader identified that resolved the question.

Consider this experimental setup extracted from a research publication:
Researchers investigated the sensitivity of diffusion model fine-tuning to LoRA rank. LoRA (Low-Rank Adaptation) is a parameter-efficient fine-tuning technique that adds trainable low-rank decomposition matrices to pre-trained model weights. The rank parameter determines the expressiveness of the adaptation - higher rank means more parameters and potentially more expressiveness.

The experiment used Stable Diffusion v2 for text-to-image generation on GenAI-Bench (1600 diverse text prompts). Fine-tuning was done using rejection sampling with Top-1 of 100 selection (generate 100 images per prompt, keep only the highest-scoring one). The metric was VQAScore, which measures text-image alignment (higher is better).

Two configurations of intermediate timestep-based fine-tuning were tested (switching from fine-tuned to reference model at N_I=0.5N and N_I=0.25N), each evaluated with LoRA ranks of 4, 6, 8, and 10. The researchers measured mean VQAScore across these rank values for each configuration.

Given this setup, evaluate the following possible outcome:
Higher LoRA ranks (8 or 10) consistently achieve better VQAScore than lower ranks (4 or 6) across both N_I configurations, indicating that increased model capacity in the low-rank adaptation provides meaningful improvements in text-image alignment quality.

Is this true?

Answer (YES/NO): NO